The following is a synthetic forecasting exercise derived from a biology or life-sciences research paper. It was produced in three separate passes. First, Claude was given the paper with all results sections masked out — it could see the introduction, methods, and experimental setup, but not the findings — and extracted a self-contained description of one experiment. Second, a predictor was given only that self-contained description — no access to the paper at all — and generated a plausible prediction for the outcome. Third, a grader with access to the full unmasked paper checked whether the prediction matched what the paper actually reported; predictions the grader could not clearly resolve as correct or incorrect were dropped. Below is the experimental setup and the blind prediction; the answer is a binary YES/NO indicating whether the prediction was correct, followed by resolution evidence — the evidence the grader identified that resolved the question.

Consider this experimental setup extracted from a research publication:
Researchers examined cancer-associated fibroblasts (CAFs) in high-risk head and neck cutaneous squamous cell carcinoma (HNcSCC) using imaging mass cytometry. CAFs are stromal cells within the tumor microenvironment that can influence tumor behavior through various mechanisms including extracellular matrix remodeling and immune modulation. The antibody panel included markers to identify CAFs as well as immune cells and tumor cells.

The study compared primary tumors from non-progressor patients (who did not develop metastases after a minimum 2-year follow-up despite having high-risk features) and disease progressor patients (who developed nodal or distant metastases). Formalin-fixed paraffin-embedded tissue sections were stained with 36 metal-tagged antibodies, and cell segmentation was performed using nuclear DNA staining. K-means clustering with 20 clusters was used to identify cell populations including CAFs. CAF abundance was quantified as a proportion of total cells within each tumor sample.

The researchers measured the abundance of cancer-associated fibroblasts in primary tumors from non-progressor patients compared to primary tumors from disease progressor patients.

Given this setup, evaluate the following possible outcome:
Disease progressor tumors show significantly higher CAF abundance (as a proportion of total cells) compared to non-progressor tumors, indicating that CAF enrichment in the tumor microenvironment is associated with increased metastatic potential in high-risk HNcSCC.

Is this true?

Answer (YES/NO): NO